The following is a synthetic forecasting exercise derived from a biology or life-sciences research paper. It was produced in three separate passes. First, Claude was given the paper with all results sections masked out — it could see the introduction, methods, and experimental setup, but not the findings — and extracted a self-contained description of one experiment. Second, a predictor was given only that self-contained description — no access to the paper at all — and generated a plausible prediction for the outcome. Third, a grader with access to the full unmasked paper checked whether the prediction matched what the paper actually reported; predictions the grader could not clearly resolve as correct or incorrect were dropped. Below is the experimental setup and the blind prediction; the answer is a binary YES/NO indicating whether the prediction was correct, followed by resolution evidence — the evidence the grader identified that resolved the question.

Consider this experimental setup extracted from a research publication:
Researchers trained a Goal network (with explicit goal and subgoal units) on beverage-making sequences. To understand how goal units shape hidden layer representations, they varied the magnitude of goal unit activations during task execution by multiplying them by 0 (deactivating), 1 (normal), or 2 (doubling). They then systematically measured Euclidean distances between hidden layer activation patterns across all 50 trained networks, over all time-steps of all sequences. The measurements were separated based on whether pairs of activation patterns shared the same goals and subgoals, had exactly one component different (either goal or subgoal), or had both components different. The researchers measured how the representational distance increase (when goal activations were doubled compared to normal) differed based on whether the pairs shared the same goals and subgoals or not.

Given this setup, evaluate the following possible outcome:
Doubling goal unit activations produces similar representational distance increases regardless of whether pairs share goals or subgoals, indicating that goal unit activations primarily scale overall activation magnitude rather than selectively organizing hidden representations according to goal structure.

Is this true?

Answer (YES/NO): NO